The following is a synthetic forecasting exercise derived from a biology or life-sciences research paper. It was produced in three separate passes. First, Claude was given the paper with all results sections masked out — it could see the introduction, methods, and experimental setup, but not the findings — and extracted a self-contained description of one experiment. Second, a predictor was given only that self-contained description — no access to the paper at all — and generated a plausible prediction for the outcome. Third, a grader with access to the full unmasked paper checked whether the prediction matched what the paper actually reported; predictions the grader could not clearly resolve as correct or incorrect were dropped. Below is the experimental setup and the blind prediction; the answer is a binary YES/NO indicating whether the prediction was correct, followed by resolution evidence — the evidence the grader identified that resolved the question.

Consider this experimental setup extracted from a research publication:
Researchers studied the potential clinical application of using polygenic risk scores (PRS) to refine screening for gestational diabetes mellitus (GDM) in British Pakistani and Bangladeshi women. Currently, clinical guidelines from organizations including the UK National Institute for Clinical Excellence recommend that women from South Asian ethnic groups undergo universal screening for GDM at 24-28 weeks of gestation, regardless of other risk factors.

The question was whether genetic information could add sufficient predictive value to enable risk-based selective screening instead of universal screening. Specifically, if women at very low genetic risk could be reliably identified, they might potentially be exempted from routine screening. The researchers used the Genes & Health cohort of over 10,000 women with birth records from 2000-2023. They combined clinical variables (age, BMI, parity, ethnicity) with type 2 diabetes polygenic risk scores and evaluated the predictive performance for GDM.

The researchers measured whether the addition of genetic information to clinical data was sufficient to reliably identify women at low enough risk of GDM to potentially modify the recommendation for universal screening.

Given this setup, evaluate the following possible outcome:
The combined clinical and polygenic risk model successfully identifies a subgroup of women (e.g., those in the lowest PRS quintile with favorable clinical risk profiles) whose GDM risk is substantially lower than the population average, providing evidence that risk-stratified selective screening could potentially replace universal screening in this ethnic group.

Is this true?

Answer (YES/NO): NO